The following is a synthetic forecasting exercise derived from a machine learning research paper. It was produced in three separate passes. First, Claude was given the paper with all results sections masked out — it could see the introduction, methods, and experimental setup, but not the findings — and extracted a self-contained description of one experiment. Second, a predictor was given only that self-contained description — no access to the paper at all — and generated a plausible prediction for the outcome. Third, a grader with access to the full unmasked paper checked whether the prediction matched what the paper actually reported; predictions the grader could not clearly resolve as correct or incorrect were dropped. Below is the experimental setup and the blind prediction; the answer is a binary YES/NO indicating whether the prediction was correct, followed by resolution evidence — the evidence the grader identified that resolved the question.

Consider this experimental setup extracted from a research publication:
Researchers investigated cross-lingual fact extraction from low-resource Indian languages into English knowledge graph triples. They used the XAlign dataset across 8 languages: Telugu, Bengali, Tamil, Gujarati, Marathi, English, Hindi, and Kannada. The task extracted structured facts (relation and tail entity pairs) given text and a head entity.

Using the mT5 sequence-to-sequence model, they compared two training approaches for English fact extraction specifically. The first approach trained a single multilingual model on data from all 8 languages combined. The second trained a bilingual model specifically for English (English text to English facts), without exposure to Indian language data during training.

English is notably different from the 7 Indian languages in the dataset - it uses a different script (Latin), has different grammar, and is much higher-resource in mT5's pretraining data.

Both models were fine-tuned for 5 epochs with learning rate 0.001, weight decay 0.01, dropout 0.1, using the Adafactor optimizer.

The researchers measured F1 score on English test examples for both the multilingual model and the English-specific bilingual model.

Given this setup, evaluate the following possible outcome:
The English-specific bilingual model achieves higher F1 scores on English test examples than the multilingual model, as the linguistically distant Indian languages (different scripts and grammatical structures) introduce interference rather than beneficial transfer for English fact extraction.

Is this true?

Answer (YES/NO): YES